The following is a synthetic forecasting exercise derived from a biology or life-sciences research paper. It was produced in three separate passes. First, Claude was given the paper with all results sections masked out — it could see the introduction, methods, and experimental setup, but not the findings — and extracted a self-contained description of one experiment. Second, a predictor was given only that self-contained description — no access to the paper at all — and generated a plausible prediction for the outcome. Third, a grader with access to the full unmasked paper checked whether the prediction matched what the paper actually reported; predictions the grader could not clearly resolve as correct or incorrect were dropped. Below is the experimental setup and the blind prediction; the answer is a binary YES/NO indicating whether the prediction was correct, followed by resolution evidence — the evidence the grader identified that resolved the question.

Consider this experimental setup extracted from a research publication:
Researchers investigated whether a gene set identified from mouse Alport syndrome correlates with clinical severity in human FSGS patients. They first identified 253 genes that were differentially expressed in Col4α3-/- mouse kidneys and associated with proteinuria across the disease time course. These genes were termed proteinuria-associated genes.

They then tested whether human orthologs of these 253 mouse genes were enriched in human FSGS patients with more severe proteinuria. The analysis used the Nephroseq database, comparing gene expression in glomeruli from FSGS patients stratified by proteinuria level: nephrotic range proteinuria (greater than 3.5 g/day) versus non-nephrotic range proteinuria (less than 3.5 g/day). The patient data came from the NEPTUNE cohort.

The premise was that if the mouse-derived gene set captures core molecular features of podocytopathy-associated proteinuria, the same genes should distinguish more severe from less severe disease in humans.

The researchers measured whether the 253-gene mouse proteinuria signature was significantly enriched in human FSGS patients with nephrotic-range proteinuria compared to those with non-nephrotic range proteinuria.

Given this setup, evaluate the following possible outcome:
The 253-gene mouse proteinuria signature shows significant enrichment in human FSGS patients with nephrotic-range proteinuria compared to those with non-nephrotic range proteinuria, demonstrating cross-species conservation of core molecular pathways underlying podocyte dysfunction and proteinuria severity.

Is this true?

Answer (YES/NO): YES